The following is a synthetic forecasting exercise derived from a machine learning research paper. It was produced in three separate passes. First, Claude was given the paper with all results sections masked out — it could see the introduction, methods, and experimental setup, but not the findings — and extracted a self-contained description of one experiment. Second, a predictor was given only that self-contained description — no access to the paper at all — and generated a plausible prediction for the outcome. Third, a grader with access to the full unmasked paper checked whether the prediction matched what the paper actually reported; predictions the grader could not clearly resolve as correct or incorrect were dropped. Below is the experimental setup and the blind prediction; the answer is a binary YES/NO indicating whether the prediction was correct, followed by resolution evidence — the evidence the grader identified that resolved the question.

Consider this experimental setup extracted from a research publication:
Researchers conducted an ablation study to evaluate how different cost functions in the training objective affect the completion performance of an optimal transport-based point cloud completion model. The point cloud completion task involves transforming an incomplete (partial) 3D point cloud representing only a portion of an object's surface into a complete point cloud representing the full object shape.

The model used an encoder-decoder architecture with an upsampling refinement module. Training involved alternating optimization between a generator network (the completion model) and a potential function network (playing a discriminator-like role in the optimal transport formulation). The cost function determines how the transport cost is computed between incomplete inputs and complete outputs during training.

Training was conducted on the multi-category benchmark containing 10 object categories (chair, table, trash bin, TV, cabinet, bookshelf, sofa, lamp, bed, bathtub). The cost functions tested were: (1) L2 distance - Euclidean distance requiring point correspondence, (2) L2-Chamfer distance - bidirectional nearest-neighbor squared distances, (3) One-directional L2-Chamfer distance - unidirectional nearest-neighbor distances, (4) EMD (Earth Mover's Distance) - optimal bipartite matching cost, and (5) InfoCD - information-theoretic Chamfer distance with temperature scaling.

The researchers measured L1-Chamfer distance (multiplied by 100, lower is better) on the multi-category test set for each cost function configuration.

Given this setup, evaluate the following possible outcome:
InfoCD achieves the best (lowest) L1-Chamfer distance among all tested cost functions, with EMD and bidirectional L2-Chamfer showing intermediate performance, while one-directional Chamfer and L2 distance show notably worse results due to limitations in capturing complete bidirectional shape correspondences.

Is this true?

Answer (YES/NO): YES